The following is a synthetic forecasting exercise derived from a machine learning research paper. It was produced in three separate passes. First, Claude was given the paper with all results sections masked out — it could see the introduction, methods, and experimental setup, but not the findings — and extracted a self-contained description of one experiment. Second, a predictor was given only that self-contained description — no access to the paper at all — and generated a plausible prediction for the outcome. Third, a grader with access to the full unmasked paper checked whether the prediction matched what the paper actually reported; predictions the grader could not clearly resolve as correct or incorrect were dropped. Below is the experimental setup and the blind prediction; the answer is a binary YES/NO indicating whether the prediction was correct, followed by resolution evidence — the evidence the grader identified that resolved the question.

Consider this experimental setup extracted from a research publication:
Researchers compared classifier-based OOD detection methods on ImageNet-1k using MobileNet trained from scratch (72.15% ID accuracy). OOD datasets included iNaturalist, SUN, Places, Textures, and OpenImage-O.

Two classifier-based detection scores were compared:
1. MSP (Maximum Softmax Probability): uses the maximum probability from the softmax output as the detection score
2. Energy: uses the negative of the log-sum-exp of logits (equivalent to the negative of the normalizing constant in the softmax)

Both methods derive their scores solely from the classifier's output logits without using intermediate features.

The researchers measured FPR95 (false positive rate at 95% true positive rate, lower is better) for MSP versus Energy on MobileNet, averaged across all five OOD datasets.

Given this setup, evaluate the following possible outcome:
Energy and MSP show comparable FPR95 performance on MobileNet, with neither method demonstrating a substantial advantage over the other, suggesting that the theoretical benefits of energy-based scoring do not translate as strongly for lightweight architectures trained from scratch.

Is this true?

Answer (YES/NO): NO